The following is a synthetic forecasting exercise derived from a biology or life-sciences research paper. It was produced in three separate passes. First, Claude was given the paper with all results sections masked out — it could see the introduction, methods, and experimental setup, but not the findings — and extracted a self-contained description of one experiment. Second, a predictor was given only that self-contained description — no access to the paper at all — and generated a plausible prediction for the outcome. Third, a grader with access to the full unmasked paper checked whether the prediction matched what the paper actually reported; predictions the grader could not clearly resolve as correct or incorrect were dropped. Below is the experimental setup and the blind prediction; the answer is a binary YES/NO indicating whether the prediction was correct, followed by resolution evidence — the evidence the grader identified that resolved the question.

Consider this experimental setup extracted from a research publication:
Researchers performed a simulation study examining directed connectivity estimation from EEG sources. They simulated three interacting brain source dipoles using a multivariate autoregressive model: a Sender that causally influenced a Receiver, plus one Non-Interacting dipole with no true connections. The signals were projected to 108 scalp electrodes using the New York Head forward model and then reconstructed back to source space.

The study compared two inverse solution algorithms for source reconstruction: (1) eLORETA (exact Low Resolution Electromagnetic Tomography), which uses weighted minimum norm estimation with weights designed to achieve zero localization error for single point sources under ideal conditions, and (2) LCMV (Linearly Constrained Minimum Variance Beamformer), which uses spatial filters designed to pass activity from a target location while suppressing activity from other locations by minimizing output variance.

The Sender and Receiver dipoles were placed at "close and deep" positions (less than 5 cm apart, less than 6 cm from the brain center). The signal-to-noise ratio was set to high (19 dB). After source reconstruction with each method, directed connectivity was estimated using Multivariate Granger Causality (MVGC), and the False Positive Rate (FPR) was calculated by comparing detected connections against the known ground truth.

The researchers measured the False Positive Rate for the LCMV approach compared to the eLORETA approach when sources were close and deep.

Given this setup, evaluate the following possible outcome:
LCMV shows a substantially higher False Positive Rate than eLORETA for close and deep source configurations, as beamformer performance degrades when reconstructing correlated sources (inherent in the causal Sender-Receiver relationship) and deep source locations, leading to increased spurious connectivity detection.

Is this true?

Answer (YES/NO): NO